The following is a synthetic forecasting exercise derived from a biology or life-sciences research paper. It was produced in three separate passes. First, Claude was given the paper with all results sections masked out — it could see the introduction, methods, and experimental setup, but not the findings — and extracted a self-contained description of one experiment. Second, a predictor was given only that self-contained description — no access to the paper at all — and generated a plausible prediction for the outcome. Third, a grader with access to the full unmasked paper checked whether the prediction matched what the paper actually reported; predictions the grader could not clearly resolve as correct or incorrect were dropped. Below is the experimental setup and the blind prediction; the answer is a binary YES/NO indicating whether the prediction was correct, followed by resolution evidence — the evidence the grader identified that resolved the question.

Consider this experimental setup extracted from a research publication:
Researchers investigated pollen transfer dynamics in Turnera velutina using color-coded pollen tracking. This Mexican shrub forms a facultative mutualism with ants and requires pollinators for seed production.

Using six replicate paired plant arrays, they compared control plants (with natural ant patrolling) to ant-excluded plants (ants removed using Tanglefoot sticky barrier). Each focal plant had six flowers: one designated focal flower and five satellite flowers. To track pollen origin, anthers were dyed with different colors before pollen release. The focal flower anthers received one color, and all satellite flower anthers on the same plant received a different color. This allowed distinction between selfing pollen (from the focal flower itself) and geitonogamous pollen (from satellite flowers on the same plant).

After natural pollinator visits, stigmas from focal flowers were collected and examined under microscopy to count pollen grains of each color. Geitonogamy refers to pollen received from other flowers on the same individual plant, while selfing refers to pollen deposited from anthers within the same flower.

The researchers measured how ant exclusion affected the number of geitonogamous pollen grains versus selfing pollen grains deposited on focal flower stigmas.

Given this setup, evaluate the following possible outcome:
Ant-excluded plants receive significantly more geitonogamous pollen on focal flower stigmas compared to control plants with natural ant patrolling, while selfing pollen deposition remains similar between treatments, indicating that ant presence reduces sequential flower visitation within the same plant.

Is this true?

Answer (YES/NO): NO